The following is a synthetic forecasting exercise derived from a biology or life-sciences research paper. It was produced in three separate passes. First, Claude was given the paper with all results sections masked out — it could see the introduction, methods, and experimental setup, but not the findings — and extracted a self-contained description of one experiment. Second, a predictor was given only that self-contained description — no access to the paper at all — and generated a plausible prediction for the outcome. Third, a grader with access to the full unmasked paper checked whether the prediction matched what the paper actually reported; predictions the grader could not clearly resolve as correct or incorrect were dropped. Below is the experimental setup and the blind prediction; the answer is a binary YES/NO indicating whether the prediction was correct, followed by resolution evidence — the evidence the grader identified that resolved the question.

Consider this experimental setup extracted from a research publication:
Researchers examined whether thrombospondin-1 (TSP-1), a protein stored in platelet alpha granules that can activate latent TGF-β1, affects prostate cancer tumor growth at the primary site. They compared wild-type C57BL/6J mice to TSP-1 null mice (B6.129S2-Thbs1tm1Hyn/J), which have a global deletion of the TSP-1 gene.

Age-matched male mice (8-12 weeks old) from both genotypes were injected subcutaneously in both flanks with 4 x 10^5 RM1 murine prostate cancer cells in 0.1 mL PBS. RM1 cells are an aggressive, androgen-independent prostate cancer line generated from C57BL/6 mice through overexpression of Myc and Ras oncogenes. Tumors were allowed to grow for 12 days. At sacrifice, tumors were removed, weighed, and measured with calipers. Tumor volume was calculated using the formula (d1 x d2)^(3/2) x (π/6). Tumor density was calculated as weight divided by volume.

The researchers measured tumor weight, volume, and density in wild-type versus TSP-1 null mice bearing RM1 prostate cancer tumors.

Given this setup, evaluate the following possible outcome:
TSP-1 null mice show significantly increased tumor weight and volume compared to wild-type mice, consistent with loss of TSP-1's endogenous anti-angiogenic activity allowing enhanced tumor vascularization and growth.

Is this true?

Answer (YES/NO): YES